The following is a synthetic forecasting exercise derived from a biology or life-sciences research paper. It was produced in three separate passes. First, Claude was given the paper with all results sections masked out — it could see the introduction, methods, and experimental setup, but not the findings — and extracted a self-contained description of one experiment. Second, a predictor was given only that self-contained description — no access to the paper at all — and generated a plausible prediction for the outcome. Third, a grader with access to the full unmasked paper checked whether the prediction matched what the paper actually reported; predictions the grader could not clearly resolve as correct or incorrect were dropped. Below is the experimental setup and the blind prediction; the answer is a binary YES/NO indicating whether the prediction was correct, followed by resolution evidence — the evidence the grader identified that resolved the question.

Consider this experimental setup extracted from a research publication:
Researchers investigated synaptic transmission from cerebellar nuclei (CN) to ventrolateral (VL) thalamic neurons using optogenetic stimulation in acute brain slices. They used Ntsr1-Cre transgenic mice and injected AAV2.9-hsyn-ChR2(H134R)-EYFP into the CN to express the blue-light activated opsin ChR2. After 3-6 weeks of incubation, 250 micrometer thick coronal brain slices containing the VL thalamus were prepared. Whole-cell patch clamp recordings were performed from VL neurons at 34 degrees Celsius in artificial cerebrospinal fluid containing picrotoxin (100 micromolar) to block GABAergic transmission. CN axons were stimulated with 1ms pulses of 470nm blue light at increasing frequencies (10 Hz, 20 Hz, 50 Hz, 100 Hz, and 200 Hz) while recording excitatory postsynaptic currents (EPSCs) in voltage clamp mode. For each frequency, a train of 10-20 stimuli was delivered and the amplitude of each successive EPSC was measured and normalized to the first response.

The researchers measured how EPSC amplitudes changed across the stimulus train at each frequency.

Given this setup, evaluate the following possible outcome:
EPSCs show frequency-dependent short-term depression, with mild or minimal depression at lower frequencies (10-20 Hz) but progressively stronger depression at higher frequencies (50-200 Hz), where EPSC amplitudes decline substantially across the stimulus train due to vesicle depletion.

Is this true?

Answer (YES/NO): NO